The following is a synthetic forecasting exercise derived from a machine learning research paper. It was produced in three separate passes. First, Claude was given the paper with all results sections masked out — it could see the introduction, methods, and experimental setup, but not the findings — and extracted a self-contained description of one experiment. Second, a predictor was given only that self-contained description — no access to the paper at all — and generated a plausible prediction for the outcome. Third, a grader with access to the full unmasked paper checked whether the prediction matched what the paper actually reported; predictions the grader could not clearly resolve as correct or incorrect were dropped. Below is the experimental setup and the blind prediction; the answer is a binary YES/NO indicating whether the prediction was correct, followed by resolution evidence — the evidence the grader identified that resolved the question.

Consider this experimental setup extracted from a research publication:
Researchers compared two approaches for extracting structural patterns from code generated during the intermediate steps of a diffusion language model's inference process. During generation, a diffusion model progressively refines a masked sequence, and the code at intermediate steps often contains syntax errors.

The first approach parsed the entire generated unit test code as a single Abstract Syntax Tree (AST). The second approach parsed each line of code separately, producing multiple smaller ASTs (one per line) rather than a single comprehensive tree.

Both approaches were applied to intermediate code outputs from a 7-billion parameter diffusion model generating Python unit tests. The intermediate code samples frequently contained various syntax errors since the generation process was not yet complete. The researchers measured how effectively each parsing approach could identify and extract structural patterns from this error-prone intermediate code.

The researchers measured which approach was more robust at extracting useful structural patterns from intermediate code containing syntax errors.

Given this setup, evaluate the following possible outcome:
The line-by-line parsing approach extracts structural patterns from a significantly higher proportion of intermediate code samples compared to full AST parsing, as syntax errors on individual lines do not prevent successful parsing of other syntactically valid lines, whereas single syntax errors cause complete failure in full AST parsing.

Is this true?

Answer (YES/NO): YES